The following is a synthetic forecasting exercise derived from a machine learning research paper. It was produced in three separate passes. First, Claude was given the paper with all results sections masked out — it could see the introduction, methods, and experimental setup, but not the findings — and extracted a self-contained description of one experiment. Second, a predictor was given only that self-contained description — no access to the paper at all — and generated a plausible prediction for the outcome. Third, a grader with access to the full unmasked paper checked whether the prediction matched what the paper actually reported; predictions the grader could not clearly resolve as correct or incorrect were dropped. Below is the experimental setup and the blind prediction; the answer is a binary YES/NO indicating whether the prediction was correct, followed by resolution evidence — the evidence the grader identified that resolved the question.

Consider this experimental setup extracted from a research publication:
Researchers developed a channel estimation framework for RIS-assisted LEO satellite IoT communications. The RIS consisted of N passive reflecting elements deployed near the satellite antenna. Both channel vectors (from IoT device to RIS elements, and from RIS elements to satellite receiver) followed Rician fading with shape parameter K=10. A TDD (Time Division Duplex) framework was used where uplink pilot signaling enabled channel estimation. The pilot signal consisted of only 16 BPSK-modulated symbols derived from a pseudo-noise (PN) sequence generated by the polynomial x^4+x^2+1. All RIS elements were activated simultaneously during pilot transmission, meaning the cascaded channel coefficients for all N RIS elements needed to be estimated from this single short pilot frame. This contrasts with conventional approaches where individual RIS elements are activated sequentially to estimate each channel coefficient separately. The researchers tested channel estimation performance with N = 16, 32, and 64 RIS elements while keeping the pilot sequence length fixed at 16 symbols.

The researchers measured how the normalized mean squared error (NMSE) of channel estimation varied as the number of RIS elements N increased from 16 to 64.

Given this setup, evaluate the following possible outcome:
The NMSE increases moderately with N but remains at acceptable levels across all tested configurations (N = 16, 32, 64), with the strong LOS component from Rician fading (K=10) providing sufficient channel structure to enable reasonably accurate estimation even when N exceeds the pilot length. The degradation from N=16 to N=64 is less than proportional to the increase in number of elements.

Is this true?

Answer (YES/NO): NO